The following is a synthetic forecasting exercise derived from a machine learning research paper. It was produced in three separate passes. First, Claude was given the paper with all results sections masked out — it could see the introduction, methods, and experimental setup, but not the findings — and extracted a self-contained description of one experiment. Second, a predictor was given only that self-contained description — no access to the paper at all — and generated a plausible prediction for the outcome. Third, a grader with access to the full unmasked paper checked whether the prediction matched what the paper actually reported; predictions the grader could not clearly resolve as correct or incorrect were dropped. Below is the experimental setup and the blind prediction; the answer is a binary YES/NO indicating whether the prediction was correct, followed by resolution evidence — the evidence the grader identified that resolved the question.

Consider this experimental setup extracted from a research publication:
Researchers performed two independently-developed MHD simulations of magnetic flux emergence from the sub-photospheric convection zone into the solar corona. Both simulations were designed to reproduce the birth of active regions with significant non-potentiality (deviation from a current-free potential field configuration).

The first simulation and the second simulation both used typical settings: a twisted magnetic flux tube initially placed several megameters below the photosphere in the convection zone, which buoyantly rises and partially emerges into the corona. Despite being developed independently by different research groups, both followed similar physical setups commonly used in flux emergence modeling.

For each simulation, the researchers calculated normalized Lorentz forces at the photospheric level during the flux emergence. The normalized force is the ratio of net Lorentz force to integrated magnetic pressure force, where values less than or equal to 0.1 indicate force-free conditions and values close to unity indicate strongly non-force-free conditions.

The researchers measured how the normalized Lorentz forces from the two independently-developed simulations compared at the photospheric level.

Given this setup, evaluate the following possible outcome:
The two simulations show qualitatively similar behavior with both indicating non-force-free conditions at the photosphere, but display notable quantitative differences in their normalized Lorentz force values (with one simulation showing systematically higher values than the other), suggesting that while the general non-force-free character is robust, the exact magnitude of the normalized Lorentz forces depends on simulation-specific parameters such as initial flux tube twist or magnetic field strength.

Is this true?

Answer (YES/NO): NO